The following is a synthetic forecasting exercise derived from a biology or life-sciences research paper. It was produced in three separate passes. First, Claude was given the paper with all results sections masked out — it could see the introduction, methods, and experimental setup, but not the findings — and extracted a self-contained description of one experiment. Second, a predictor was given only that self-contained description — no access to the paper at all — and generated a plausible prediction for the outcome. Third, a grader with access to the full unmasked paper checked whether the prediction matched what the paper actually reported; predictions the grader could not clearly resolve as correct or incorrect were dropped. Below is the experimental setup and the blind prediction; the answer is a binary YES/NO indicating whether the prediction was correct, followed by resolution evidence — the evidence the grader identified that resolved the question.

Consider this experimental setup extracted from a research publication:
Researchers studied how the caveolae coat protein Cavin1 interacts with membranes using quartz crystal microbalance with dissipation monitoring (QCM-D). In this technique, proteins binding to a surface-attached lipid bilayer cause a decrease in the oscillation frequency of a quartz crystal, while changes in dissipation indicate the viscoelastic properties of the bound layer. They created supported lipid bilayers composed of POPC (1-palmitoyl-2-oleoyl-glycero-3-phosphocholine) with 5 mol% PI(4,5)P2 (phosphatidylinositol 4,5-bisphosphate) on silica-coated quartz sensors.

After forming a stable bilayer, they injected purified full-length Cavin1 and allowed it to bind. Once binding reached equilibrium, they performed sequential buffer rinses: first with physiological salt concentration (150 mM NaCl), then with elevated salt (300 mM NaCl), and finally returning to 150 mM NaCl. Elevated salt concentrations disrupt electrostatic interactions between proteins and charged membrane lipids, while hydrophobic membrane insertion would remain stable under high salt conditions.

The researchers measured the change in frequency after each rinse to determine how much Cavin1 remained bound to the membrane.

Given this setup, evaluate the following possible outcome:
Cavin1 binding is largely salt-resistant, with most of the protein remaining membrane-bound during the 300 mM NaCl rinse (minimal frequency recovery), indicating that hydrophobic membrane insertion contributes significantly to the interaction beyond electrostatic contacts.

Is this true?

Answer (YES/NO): YES